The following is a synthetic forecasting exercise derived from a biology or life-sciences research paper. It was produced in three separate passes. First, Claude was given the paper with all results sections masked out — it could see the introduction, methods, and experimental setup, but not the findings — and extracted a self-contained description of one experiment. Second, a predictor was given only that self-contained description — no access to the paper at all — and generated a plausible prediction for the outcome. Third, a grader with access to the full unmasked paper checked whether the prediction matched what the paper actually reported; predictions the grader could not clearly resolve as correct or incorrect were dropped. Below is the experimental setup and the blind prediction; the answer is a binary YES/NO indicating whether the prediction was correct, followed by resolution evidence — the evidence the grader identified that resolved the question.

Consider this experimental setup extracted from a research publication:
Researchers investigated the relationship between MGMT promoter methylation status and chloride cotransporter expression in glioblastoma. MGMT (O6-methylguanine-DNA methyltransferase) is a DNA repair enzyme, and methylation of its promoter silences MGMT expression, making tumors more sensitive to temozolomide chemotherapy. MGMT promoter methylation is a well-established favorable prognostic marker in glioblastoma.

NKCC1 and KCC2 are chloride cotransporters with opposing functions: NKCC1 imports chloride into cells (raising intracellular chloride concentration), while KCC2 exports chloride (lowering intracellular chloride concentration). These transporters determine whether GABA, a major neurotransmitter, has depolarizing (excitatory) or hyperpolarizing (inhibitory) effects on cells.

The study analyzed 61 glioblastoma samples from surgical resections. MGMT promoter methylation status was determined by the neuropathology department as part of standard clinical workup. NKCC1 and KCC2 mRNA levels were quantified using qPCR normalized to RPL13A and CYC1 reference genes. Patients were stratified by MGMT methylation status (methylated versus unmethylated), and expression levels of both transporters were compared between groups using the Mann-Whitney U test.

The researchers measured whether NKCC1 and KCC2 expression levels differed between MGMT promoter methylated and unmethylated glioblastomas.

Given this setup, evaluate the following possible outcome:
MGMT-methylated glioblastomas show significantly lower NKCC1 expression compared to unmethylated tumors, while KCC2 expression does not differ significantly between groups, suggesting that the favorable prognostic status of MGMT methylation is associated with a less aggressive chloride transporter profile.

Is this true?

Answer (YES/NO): NO